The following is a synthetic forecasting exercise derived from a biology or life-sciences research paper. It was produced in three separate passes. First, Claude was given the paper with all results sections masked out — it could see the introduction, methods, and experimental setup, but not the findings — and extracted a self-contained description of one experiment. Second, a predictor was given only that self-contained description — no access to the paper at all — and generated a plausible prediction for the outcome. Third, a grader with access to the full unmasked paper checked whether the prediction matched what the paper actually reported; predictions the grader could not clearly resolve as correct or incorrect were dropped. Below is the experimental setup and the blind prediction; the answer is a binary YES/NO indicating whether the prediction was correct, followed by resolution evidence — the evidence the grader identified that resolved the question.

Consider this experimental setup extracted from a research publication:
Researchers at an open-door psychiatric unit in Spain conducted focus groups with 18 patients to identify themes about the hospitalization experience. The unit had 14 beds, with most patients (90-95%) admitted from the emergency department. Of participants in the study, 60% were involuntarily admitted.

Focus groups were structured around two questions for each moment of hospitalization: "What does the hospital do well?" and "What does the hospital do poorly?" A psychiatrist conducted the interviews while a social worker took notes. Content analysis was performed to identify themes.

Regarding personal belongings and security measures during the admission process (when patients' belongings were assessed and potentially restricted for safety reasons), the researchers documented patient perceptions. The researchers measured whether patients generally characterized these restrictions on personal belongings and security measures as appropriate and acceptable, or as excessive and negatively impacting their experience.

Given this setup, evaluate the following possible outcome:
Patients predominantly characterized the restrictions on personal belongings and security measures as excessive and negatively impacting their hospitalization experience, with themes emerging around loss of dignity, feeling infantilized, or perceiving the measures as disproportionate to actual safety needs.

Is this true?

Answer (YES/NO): YES